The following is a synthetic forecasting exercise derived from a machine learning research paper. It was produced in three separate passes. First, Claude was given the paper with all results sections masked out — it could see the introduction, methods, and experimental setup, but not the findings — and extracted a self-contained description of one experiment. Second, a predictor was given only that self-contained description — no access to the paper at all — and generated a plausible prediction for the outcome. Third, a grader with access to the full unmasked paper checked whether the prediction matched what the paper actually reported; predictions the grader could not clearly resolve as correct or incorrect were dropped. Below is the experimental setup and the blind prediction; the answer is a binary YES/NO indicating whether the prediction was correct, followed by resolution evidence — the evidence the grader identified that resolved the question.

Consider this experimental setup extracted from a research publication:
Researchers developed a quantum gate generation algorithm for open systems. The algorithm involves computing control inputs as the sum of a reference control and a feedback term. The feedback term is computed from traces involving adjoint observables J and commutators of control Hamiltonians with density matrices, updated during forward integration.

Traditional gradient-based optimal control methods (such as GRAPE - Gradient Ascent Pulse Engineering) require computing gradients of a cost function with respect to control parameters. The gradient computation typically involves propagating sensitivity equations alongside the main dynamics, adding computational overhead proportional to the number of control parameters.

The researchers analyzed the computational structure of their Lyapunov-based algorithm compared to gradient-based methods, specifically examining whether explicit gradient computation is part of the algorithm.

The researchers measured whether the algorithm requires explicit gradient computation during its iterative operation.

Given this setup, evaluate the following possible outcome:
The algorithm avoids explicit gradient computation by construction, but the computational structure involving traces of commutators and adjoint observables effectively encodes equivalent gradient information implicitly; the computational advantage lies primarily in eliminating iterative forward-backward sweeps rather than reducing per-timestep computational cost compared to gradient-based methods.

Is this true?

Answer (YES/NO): NO